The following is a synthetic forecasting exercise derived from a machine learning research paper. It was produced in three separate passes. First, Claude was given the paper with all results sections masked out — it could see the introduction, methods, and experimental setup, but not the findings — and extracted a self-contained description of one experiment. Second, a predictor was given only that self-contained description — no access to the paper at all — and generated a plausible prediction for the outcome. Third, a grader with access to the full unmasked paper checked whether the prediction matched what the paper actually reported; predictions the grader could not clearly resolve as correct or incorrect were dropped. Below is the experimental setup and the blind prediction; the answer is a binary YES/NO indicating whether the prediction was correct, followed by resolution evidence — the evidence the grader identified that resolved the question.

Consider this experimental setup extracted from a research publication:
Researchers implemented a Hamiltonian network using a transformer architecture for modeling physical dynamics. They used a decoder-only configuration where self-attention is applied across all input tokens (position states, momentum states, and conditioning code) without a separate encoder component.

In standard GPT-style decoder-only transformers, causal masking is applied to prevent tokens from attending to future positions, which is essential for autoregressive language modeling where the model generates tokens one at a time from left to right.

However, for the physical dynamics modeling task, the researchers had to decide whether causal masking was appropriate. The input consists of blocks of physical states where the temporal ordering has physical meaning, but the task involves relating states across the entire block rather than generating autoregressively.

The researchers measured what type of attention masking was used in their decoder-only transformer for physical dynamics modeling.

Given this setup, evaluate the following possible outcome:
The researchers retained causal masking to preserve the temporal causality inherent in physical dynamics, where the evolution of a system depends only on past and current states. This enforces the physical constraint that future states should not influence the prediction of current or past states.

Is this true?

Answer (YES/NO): NO